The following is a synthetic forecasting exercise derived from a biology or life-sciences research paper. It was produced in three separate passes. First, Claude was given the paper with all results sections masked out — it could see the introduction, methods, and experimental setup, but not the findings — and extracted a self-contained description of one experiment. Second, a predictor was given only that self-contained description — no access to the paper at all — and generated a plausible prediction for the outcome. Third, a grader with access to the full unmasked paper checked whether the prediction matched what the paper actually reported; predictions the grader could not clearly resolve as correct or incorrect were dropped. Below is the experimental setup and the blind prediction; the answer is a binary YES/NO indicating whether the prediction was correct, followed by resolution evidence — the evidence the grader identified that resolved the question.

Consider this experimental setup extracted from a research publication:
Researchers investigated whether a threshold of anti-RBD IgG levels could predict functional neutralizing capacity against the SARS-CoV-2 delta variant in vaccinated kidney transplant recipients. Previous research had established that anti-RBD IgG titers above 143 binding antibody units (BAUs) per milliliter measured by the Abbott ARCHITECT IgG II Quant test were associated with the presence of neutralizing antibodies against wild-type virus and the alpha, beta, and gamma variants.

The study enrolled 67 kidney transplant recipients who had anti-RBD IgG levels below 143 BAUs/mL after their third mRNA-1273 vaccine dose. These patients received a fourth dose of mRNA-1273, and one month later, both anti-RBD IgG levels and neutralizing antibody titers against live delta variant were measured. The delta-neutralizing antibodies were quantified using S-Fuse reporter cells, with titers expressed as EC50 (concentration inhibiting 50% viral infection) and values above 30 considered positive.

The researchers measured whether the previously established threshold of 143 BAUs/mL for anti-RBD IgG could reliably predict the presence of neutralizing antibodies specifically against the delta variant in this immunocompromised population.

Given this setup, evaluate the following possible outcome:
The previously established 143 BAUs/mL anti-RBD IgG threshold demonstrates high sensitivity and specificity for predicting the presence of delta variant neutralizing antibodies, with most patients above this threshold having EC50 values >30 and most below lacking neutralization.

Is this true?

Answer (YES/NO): NO